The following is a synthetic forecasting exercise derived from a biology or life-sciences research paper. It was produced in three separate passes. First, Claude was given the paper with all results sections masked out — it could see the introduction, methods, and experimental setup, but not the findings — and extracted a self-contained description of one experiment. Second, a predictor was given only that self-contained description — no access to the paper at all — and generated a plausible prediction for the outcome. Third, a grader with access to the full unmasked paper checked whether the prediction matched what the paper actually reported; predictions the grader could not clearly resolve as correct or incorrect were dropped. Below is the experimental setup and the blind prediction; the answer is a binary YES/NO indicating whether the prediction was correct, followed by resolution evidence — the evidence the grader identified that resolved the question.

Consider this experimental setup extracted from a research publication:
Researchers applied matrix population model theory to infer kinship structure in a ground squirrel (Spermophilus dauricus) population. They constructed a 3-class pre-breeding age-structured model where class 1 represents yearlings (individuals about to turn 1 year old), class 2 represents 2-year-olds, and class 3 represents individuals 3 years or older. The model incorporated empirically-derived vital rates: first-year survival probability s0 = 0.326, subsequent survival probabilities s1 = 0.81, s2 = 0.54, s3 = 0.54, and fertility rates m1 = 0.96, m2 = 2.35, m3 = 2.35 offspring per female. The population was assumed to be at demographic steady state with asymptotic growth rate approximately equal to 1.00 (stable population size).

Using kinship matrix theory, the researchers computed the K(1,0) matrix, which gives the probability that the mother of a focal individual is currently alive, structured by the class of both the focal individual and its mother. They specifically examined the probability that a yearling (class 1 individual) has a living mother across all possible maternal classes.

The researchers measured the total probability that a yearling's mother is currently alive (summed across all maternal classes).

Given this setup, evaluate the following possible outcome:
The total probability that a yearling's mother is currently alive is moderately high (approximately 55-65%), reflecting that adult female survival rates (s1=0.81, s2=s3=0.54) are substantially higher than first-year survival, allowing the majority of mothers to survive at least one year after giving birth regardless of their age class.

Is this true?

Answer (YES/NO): NO